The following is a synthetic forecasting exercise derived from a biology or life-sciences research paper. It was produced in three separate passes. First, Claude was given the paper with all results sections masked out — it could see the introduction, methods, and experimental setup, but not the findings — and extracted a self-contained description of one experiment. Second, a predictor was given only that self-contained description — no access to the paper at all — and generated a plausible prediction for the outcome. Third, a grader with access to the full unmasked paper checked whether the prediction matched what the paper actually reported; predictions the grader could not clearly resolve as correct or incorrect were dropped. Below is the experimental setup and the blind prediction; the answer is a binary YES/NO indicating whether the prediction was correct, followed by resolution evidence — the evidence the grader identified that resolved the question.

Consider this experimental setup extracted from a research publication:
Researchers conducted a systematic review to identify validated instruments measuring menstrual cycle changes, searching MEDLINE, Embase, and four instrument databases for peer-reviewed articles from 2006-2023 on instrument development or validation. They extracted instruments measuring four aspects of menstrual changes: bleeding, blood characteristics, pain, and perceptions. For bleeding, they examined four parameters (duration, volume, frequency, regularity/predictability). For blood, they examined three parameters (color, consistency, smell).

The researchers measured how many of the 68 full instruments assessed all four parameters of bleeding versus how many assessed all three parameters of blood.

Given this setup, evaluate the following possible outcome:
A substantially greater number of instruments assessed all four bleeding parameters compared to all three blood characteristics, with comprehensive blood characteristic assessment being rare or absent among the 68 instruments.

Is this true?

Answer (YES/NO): YES